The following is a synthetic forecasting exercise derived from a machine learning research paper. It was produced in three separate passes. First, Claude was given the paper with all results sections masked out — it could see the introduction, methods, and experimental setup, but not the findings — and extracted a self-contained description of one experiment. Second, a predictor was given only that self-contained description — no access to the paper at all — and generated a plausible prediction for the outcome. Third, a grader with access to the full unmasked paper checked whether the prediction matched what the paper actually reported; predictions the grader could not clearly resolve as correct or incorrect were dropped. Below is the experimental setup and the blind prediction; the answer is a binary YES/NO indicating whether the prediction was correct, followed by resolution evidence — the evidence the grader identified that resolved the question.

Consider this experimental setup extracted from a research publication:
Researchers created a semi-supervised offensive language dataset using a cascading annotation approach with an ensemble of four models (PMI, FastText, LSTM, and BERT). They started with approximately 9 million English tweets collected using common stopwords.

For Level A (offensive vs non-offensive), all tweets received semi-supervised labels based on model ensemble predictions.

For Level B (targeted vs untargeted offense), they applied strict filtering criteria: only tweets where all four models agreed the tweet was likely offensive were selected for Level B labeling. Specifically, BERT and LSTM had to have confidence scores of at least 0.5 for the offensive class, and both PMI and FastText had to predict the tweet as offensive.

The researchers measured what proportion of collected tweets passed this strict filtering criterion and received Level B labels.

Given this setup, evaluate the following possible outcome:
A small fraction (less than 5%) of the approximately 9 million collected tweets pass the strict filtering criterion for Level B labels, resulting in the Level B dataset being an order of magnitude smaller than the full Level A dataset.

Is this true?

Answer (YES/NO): YES